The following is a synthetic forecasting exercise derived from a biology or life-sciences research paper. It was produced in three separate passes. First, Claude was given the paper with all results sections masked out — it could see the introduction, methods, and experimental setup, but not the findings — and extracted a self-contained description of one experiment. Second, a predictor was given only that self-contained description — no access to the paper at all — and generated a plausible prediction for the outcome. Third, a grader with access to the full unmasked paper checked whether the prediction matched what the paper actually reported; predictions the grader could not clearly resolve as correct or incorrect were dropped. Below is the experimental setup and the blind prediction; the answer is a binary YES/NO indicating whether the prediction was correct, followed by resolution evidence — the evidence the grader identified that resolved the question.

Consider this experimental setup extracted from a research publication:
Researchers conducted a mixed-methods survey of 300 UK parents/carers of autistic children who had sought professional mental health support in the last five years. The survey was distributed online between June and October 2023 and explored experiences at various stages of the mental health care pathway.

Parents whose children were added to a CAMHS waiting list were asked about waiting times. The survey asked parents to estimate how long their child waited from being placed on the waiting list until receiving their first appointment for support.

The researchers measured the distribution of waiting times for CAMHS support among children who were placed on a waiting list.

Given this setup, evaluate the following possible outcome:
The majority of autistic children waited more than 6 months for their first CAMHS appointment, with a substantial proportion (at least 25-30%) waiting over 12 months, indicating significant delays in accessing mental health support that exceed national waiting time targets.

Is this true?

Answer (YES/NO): YES